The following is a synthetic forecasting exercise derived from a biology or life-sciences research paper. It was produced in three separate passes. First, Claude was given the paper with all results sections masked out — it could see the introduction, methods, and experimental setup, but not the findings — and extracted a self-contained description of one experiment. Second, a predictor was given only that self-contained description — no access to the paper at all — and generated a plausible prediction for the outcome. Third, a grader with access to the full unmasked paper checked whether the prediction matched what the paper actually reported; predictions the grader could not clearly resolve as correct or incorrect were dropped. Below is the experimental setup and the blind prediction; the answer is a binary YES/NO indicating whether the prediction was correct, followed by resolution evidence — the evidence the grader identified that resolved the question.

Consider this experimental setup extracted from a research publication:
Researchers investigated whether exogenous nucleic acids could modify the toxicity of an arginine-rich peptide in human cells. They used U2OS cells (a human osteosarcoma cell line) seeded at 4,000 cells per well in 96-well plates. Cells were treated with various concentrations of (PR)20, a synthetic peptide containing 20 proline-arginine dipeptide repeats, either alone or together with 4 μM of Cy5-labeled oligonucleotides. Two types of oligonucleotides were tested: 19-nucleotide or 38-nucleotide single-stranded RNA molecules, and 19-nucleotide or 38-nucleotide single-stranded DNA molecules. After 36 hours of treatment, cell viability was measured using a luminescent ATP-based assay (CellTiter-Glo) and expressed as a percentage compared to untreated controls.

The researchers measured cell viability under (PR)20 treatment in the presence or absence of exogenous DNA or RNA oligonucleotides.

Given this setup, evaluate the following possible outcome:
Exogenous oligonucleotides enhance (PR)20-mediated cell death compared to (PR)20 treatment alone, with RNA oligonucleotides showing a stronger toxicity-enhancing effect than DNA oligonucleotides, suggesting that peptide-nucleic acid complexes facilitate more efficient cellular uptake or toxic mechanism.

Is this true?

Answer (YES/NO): NO